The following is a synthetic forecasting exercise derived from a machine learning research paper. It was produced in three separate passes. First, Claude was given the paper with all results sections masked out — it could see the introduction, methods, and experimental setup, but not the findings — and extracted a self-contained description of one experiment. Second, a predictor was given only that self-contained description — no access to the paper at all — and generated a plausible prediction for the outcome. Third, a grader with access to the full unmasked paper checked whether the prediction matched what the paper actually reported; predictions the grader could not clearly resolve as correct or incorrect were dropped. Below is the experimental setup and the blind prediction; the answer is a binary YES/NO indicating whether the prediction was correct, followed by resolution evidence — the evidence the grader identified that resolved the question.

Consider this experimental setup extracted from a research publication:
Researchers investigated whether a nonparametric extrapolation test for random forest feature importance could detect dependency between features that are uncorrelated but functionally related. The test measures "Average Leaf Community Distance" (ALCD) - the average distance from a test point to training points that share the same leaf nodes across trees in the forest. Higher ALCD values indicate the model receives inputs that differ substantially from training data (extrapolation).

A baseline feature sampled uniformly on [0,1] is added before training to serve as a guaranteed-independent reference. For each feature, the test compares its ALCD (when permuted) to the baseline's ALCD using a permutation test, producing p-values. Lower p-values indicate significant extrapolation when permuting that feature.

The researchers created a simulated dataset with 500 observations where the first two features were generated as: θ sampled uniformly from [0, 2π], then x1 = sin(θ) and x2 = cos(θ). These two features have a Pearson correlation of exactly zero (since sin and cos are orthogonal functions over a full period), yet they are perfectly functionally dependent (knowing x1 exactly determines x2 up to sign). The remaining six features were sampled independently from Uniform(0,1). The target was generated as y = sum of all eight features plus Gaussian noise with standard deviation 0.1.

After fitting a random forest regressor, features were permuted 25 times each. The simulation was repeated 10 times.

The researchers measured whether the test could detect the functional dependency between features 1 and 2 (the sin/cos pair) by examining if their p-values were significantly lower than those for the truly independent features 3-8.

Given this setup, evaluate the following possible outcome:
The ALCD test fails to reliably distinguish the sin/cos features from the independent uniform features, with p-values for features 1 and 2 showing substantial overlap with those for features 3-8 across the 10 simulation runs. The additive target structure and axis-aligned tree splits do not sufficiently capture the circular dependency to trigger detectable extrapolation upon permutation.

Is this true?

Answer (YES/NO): NO